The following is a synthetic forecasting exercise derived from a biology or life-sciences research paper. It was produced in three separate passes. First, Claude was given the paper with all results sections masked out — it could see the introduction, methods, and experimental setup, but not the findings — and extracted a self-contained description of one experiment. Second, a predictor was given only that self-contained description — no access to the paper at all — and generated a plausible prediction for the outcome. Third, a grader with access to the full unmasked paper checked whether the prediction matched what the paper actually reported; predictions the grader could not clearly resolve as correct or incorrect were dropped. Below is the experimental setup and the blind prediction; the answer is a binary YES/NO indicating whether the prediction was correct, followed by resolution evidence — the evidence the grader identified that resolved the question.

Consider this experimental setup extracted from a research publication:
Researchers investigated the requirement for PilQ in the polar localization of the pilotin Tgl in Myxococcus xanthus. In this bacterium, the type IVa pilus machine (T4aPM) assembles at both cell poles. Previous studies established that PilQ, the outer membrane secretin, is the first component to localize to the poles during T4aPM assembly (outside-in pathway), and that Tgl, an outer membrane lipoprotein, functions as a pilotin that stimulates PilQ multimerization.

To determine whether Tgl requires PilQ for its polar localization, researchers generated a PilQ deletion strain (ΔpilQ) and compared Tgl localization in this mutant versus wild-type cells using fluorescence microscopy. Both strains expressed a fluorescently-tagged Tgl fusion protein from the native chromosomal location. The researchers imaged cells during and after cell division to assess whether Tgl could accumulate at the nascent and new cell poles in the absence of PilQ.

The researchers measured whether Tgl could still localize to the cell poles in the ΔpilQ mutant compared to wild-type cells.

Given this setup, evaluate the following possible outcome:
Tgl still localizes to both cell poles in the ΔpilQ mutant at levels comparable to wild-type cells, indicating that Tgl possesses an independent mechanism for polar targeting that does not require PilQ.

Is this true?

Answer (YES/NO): NO